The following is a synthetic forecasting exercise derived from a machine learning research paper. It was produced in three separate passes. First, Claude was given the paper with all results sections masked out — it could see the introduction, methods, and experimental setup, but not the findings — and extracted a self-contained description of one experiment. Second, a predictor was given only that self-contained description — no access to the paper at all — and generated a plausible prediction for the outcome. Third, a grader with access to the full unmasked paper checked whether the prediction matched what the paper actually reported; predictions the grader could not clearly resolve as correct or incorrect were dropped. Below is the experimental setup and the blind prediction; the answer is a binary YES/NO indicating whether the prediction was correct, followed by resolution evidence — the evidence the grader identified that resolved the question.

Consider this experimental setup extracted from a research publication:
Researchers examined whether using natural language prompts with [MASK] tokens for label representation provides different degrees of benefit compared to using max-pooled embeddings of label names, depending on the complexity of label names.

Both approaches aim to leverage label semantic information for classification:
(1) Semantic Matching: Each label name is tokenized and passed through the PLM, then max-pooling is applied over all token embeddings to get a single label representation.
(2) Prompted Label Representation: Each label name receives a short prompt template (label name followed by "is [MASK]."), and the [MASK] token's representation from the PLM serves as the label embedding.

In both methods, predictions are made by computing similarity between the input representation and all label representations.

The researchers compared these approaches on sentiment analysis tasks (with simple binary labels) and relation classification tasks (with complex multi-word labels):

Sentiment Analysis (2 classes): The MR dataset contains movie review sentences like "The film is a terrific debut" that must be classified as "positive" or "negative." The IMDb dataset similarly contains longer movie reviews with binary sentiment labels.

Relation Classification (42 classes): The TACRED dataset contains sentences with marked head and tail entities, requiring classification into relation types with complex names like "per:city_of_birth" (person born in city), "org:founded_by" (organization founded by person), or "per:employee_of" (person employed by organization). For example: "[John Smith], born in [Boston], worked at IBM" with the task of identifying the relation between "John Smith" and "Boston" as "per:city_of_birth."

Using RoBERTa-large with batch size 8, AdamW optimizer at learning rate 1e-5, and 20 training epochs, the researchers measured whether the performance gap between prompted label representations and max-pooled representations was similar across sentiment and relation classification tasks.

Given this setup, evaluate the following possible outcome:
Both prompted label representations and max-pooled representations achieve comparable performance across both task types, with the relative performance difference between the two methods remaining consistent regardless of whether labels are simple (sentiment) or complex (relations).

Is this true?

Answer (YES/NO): NO